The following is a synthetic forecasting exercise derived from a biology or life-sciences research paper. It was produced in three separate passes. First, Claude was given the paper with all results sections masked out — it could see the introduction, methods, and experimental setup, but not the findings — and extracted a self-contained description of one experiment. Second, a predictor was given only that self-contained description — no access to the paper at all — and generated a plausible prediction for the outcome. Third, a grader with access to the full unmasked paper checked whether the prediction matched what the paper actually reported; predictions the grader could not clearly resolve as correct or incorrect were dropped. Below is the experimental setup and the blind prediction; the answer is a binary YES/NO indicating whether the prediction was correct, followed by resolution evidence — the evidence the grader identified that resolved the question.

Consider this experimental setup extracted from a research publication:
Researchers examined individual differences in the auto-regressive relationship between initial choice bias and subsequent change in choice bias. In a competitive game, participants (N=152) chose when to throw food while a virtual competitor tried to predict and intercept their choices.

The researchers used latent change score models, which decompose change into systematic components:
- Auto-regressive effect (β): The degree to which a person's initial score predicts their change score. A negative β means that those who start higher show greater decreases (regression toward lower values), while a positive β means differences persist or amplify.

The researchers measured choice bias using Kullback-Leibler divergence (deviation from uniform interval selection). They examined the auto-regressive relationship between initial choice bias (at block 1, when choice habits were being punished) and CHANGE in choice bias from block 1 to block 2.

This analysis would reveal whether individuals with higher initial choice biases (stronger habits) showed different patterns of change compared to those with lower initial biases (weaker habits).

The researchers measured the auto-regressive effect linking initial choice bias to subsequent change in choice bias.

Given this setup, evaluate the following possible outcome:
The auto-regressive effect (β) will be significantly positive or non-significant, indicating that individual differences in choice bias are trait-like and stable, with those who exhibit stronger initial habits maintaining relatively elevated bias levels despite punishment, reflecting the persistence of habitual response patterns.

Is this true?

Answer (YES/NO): NO